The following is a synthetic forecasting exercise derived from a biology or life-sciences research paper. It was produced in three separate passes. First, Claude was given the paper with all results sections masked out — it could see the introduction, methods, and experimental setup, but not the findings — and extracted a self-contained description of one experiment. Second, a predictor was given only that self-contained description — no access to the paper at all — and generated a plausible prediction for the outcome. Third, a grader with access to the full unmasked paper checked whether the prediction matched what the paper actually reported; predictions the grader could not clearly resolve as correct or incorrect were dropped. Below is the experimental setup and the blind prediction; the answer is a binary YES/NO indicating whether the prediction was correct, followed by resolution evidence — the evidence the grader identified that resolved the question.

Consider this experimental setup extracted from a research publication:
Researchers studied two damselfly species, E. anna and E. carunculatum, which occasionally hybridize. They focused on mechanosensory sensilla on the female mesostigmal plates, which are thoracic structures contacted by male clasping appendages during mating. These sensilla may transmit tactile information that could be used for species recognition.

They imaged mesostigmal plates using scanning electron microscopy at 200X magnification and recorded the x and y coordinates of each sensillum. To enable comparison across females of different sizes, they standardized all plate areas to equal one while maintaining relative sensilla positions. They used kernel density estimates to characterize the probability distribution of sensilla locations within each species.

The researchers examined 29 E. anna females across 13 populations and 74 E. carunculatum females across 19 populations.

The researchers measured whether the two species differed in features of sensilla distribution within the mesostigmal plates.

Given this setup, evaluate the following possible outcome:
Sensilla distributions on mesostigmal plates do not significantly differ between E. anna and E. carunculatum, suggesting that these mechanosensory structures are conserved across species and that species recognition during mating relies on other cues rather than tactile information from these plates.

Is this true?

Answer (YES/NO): NO